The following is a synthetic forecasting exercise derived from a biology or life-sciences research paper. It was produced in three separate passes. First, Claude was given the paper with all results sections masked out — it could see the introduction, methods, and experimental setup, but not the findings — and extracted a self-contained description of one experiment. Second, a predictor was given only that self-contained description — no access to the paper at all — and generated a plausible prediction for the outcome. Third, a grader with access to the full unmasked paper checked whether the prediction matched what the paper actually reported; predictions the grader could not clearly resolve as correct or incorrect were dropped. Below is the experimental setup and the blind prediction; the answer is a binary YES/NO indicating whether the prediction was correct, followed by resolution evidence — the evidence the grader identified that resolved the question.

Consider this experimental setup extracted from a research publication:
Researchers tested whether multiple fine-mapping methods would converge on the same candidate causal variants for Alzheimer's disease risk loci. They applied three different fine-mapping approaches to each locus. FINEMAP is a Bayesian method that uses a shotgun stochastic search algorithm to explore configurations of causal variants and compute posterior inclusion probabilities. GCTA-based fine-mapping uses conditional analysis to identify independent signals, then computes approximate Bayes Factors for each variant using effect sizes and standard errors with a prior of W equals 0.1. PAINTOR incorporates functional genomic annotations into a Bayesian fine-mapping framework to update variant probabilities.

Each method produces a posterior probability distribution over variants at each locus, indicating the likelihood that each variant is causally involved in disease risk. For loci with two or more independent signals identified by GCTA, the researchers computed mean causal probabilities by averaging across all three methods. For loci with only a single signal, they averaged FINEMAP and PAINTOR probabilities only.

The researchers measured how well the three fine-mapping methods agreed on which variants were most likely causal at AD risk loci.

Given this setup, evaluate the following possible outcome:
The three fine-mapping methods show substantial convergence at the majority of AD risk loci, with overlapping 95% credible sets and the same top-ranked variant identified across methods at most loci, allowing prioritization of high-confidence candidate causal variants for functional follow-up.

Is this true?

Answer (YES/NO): NO